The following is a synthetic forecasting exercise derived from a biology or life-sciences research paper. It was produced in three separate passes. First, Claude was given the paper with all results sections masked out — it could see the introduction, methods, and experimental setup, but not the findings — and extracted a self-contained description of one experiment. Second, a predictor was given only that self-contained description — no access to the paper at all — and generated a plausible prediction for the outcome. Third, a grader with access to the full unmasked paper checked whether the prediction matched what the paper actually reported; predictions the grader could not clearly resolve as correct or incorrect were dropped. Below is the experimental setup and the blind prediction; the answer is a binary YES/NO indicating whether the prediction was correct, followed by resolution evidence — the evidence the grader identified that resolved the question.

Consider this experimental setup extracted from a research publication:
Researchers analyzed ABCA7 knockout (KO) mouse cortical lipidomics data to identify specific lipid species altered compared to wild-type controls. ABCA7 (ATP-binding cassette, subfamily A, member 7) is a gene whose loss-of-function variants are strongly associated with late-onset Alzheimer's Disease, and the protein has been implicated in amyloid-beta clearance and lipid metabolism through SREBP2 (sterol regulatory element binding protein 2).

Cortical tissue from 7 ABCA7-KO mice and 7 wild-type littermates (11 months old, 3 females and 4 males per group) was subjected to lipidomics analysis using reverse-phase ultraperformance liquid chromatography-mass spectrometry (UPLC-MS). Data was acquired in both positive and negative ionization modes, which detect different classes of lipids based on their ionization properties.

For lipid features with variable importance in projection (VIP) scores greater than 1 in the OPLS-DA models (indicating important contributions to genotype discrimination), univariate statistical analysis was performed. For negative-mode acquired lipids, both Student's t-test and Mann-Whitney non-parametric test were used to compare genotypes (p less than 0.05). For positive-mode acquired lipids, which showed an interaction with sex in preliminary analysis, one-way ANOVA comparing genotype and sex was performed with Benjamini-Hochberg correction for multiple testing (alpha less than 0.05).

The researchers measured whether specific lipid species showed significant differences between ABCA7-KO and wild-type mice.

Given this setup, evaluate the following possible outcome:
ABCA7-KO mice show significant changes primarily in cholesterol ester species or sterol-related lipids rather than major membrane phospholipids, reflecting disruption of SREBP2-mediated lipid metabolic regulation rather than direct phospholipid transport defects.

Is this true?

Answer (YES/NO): NO